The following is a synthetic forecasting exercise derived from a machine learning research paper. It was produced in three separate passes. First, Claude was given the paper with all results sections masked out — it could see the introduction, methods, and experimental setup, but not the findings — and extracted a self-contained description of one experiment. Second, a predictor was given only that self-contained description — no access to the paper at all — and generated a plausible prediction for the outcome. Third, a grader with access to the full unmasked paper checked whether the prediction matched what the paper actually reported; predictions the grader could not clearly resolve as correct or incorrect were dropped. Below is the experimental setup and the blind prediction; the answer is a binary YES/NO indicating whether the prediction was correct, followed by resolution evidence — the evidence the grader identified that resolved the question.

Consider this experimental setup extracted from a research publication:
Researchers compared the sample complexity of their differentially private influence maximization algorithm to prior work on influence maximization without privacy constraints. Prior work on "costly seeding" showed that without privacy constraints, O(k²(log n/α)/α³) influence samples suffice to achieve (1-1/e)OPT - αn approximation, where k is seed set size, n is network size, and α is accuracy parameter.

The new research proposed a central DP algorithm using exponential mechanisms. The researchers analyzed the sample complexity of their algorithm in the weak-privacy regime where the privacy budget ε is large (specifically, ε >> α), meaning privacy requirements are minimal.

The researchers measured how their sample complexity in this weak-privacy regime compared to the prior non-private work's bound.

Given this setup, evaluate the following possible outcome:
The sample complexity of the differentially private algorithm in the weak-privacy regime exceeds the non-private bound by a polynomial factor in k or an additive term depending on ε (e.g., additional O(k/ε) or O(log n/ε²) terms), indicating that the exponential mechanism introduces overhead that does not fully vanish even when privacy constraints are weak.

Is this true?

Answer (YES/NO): NO